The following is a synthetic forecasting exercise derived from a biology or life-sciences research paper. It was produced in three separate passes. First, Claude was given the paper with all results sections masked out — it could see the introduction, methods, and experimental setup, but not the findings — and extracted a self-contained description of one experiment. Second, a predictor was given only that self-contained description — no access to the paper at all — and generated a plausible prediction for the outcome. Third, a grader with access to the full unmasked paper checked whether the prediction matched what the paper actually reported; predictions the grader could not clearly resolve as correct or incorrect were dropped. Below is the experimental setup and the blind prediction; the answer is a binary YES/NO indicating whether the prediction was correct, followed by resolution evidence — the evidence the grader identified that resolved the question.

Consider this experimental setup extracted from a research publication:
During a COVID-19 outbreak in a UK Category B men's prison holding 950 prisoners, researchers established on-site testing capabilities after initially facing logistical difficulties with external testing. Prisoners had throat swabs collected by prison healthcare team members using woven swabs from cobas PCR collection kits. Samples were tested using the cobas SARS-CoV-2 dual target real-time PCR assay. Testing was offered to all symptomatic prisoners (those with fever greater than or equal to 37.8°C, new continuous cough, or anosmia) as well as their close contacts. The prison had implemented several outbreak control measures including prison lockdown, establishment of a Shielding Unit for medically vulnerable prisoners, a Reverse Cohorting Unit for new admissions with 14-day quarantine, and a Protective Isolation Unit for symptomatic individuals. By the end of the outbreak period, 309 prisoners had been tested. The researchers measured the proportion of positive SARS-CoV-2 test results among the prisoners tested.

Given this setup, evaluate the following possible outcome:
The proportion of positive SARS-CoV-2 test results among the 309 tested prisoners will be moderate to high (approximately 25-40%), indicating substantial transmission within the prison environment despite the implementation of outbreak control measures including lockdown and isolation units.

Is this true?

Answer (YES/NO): NO